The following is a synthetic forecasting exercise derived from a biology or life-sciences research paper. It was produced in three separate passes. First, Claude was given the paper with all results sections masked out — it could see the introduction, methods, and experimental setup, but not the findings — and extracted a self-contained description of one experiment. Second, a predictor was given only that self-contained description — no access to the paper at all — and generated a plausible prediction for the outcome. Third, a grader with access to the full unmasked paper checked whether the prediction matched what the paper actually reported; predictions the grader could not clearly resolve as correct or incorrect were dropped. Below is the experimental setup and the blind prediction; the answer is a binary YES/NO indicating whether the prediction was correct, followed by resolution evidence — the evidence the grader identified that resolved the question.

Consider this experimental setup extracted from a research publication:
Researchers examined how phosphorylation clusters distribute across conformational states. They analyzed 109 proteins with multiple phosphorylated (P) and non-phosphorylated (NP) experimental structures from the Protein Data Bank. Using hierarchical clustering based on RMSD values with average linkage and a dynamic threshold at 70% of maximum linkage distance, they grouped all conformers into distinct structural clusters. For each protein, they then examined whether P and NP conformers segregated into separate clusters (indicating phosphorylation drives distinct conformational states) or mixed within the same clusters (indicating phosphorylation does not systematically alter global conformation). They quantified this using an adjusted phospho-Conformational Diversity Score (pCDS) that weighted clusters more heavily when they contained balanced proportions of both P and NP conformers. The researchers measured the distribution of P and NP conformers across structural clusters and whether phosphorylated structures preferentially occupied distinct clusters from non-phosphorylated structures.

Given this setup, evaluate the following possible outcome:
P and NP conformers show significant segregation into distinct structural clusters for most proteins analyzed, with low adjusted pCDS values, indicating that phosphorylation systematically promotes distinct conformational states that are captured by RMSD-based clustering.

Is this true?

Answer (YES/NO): NO